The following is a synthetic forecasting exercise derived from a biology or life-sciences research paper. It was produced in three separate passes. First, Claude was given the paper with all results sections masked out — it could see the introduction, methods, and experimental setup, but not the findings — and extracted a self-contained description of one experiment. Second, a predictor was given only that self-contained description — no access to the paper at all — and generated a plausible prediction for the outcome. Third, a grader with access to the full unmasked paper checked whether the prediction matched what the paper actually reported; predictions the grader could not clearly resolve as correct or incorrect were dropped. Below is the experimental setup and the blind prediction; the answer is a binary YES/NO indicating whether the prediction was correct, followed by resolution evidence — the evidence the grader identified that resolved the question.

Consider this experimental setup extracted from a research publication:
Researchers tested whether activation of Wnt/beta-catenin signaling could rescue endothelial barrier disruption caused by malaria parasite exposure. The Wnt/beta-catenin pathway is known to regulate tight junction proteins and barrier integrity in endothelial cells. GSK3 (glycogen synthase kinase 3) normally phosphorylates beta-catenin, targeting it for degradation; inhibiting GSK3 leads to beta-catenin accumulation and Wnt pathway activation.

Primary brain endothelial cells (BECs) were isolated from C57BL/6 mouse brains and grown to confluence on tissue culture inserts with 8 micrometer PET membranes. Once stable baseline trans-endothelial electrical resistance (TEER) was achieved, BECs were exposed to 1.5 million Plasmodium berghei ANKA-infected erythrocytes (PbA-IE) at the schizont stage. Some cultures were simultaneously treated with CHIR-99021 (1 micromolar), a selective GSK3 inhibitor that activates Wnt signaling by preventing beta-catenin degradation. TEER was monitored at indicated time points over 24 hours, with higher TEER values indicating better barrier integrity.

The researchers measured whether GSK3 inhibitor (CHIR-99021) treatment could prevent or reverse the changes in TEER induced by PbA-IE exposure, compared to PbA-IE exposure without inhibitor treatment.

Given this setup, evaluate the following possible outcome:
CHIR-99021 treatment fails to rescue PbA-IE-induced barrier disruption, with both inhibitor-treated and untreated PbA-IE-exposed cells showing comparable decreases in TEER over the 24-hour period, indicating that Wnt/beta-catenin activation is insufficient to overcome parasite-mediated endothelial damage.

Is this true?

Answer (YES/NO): NO